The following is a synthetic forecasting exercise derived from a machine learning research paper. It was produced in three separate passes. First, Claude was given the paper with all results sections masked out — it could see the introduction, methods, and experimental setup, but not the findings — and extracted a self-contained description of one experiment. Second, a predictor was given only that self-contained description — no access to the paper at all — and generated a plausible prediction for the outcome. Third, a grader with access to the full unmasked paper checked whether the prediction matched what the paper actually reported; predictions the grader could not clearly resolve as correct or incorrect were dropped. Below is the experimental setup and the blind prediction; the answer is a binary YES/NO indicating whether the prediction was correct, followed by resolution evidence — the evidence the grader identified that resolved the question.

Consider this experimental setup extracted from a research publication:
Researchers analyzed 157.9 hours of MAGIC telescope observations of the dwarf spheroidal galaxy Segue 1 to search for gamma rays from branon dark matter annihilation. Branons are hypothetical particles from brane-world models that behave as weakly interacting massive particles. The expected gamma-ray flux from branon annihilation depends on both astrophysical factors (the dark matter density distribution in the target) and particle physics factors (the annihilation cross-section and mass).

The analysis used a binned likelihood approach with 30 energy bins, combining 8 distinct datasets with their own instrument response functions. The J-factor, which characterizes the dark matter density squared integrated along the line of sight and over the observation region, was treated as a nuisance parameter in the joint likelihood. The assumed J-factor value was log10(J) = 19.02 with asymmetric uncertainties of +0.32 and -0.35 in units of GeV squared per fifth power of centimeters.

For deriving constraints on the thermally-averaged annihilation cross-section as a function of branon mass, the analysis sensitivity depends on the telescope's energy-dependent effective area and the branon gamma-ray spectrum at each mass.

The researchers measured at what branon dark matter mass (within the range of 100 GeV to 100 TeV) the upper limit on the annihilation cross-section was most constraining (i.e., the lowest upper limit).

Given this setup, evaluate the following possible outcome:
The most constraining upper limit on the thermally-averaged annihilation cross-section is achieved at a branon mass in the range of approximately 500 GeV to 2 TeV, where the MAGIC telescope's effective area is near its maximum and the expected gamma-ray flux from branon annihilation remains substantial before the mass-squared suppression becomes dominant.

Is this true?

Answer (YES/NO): YES